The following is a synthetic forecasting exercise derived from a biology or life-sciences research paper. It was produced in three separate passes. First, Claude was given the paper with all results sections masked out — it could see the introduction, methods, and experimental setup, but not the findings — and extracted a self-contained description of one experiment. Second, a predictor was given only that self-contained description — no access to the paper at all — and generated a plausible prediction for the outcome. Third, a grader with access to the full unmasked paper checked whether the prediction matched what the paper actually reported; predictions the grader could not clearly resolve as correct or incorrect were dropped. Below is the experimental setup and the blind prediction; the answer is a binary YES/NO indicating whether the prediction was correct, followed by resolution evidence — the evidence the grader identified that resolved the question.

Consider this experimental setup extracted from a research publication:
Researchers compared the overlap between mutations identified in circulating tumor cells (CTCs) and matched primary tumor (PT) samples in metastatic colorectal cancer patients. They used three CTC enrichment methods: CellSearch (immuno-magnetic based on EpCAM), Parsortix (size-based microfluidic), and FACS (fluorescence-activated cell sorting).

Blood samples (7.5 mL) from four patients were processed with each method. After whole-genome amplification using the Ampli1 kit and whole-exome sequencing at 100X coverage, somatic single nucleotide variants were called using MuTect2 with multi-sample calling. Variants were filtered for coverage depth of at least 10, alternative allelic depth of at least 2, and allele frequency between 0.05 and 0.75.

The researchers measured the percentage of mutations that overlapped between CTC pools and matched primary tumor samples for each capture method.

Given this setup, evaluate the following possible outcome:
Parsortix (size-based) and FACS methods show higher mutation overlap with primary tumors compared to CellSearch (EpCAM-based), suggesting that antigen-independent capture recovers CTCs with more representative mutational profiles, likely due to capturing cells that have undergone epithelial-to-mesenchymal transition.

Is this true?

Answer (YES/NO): NO